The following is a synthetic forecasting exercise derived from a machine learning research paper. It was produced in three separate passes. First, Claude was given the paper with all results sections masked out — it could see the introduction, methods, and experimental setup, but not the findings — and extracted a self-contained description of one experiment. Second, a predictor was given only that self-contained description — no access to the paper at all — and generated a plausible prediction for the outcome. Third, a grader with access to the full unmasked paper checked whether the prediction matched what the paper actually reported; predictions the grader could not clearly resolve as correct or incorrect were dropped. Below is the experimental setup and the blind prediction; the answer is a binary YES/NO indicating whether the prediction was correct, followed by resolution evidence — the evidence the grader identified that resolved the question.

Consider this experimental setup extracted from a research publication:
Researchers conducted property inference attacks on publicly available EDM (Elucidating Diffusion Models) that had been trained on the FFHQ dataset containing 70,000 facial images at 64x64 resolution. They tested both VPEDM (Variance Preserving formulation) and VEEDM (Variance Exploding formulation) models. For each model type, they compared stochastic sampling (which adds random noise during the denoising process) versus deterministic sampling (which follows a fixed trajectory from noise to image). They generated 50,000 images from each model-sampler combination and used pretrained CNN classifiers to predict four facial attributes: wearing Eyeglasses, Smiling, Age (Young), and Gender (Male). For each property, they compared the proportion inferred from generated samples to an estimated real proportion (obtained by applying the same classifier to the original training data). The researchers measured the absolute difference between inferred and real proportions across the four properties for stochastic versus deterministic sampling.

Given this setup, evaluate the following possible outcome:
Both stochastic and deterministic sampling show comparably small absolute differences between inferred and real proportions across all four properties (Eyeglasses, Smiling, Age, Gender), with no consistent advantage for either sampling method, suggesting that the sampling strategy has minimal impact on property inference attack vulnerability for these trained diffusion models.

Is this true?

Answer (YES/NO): NO